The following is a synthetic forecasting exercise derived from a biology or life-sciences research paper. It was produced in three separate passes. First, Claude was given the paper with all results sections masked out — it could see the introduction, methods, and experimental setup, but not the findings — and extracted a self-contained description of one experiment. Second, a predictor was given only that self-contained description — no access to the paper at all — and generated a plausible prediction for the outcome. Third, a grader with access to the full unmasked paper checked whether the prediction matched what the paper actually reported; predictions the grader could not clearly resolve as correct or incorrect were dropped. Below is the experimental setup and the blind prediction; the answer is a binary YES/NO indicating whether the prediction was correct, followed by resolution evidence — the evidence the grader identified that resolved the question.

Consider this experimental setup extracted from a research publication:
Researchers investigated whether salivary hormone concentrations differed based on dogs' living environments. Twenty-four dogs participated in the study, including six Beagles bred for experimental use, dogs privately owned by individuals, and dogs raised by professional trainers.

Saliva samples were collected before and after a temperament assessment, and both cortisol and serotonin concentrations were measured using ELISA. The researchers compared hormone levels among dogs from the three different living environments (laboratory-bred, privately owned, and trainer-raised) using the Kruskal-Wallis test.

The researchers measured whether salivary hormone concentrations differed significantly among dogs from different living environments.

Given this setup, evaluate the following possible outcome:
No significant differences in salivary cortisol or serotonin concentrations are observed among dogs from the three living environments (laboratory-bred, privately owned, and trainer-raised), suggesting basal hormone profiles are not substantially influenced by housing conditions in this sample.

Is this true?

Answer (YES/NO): YES